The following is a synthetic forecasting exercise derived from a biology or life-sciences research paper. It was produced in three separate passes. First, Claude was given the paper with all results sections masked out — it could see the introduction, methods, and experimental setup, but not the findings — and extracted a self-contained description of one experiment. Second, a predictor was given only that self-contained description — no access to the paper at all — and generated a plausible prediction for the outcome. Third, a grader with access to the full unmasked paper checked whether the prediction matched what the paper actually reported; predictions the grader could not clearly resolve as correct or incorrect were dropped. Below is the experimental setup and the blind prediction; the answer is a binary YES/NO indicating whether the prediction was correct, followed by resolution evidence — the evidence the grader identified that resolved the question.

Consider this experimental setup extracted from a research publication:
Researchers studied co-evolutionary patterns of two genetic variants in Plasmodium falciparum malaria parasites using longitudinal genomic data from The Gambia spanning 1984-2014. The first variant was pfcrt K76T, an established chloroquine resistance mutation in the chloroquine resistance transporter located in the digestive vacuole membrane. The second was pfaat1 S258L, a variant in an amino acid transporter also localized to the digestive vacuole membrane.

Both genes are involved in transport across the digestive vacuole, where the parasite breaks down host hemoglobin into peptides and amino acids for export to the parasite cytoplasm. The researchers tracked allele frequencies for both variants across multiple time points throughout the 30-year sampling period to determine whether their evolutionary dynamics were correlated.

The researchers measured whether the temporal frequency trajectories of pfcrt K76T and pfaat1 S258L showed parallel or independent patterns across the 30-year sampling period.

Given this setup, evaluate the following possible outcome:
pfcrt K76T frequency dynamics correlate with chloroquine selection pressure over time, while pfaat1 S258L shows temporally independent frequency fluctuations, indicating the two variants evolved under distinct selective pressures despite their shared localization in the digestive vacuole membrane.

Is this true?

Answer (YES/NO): NO